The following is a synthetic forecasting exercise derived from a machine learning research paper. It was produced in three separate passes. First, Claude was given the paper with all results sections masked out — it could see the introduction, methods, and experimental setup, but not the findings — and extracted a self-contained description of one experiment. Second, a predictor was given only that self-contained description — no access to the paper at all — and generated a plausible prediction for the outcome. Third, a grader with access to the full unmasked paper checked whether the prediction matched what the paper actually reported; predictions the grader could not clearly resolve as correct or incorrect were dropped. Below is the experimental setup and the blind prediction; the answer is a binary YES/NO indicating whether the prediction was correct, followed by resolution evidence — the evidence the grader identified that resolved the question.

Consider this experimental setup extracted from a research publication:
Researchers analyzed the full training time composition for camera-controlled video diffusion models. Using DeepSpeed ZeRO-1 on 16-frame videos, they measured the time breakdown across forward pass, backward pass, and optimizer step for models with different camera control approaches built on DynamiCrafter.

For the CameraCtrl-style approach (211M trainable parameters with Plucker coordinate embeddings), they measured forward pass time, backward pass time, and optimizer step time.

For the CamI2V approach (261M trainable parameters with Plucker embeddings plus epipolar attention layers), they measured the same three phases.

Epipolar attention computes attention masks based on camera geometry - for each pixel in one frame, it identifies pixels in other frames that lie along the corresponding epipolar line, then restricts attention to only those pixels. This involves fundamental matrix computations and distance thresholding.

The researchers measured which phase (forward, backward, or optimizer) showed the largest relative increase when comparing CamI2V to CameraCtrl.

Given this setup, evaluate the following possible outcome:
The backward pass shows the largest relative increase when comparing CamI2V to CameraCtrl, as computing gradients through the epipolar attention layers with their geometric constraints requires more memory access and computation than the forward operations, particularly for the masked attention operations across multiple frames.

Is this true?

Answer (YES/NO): YES